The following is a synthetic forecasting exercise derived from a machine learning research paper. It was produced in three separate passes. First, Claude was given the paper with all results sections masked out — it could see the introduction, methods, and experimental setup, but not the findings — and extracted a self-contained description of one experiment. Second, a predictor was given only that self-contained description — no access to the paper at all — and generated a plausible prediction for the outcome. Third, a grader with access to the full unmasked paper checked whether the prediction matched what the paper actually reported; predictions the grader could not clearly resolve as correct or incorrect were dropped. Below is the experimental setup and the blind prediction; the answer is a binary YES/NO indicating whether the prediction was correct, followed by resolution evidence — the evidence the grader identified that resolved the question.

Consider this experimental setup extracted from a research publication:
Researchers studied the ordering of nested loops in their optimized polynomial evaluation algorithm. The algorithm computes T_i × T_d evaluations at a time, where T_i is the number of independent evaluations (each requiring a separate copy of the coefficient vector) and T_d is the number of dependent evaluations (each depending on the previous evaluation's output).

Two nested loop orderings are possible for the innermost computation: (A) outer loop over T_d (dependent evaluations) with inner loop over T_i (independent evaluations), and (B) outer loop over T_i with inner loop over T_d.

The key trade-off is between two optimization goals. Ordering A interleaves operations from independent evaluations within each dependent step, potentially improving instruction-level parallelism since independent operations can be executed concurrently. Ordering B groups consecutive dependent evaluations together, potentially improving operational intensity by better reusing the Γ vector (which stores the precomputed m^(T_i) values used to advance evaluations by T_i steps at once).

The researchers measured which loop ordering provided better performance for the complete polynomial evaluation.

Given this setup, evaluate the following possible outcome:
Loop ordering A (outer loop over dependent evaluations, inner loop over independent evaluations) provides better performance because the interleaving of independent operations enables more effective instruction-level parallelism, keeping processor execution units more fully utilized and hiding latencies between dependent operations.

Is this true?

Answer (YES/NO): YES